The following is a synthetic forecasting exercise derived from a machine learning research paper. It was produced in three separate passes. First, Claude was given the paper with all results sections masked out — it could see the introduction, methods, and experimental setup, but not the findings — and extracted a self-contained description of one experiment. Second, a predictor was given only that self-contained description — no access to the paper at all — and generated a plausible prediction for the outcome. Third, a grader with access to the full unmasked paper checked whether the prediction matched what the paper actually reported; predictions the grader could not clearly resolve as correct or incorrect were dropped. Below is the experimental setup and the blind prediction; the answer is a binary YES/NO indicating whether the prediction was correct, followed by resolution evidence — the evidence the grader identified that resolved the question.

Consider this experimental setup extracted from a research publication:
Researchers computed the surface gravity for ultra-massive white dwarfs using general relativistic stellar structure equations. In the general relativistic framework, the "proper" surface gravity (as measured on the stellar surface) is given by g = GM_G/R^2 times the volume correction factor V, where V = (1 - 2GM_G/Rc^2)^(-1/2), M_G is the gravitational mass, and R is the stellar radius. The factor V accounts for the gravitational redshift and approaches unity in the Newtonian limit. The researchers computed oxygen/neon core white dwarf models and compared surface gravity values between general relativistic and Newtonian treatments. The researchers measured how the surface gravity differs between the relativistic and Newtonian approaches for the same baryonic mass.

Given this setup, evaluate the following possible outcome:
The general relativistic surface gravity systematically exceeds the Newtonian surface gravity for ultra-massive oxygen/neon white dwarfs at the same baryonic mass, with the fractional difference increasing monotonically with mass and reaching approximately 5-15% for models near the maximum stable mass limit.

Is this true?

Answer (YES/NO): NO